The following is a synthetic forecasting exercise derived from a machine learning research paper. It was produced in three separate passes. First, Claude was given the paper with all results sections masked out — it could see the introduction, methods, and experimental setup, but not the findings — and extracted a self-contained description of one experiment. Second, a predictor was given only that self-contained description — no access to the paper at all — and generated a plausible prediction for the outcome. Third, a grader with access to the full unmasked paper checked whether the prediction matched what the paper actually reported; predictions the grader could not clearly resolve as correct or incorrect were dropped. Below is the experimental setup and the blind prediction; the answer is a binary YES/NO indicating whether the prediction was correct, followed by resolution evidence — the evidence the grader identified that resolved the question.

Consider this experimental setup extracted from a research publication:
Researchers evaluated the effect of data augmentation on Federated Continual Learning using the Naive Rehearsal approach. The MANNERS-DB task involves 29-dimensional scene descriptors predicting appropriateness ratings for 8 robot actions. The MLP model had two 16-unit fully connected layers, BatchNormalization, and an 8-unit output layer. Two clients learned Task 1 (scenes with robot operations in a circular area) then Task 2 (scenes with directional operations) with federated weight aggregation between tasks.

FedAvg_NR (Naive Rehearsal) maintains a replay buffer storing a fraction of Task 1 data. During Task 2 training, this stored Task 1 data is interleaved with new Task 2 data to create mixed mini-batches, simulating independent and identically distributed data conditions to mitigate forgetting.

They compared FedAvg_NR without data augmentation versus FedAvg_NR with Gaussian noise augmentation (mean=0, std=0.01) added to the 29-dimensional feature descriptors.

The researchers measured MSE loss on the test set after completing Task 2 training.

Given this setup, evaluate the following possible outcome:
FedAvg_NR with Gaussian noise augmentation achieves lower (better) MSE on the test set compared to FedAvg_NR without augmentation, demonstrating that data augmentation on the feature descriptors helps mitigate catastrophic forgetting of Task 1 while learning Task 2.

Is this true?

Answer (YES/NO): YES